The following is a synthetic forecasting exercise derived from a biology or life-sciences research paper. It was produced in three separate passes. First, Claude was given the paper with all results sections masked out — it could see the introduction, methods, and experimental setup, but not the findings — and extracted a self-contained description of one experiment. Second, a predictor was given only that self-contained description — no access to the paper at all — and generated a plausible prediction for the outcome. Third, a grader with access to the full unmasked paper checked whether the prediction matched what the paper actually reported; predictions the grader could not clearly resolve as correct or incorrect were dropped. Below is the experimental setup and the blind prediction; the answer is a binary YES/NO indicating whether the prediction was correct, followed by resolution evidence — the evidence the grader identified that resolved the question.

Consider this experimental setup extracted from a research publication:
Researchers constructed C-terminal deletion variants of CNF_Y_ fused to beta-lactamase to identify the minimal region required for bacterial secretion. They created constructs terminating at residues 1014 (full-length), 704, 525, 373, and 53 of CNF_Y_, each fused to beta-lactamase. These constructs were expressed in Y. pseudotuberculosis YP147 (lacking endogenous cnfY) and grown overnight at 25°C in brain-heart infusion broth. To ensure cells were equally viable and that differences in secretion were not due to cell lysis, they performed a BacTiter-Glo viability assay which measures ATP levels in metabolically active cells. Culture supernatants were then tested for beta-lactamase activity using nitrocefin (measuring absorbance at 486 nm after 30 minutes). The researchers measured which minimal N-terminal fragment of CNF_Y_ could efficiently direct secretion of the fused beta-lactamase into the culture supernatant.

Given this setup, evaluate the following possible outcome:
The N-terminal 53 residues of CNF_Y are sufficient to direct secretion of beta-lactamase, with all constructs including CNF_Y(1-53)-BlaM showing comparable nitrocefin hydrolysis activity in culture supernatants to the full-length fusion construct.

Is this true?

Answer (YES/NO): NO